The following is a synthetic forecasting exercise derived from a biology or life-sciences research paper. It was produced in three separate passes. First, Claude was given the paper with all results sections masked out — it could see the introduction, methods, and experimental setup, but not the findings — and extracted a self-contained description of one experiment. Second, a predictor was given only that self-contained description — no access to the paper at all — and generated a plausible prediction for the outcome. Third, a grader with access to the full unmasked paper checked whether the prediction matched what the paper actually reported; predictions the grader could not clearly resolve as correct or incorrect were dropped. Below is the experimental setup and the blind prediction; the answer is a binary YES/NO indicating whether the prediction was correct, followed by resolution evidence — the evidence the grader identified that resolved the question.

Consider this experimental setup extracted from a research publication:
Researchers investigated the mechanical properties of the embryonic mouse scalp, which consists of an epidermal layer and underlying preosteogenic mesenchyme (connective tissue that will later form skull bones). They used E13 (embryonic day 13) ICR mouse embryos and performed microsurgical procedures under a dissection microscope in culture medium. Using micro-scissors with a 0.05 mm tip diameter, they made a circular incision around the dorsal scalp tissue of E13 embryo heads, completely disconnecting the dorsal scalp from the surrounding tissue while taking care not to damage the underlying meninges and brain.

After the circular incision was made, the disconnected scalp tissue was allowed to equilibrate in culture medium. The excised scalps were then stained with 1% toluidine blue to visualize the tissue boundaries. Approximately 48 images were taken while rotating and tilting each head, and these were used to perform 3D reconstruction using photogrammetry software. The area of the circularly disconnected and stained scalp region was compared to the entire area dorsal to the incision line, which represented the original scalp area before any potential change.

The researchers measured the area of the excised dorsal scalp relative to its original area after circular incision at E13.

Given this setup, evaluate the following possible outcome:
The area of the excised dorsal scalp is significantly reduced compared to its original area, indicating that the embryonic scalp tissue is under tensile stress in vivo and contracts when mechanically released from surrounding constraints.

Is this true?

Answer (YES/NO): YES